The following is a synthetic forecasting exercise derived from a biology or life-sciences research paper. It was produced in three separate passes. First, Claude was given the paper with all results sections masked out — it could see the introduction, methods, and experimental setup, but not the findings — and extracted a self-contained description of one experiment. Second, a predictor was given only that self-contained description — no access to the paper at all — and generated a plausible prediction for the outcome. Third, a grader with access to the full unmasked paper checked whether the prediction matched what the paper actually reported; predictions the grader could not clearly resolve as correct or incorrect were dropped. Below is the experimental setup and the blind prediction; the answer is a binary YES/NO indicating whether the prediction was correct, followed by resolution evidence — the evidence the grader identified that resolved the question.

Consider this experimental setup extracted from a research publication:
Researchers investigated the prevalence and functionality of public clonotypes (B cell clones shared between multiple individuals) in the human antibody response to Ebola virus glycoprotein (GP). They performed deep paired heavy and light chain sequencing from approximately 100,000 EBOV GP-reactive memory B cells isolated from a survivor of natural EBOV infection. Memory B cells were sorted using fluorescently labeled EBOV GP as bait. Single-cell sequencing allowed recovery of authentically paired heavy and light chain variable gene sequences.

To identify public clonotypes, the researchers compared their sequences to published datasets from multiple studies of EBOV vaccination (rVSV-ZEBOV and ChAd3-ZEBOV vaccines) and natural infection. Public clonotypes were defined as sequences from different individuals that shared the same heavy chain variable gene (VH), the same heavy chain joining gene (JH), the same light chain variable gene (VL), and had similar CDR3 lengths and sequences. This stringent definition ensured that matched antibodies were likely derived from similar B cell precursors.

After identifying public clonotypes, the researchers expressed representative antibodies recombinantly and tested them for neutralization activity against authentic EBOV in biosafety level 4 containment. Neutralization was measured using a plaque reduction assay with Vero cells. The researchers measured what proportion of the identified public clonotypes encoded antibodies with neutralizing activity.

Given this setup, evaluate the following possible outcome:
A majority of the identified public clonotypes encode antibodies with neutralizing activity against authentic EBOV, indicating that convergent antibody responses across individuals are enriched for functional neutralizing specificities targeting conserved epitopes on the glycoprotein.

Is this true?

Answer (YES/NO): NO